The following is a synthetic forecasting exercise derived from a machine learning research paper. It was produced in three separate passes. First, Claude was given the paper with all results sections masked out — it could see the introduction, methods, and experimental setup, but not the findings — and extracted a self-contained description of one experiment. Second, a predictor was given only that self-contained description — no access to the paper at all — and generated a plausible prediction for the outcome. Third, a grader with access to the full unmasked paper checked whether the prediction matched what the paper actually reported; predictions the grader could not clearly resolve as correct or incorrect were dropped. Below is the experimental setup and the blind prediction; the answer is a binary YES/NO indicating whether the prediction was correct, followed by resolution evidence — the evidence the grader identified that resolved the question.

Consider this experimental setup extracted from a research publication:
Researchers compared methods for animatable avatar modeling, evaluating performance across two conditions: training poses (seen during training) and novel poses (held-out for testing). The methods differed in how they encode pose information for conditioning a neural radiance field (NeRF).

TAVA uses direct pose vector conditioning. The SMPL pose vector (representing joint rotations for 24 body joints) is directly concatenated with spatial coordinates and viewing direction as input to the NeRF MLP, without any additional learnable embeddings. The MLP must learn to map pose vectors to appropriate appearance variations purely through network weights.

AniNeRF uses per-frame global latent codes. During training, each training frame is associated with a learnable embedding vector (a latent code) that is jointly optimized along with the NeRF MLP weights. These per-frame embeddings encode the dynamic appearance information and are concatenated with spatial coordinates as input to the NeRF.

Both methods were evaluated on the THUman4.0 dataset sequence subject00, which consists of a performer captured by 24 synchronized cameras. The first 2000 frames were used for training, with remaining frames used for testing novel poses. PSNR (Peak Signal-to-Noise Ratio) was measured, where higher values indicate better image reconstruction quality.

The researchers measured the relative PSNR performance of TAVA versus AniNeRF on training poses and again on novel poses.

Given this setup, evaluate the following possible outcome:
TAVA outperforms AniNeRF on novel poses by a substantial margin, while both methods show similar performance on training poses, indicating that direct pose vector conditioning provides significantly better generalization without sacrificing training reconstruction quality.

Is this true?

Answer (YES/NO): YES